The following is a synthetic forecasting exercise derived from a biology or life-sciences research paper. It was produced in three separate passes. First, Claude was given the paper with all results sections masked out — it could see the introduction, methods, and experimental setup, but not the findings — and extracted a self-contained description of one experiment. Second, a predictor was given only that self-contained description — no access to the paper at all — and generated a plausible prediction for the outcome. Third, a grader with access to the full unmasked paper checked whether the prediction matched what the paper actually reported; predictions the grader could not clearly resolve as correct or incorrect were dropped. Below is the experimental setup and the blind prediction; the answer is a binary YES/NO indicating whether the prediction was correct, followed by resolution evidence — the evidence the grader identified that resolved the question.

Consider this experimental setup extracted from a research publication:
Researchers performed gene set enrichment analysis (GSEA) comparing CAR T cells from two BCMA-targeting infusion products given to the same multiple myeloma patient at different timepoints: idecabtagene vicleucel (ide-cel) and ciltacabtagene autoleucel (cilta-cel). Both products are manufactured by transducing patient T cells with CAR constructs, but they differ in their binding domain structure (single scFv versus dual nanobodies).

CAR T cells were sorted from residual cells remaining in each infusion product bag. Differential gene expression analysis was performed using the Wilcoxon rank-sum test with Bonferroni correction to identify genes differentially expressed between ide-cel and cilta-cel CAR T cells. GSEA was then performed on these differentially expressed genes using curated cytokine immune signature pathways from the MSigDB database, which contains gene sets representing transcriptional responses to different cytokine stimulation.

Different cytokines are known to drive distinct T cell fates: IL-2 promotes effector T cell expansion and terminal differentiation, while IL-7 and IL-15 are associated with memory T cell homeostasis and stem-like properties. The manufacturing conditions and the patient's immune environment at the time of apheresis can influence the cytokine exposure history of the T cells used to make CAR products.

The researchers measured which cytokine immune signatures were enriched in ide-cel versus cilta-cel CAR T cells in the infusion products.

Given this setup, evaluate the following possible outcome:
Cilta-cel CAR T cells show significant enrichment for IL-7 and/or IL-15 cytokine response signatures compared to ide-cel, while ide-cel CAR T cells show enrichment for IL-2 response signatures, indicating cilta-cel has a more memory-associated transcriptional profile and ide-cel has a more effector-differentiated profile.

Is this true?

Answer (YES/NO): NO